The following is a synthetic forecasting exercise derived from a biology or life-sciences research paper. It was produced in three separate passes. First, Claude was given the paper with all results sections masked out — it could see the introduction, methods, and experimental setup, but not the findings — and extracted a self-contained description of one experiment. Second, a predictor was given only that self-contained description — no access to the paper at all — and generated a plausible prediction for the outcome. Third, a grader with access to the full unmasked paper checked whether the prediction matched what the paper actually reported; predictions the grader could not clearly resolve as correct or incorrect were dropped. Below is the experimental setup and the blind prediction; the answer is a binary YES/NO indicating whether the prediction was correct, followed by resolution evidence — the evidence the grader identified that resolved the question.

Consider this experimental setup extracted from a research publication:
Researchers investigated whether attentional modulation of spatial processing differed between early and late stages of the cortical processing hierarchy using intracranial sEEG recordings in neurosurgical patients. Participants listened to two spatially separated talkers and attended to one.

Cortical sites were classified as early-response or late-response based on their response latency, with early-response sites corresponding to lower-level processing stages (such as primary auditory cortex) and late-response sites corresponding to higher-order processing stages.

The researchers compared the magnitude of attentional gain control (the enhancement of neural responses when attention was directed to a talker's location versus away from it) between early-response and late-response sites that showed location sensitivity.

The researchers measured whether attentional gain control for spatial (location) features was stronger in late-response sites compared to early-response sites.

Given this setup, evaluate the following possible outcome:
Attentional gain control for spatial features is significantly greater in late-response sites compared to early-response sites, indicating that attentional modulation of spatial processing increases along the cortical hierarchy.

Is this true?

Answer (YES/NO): NO